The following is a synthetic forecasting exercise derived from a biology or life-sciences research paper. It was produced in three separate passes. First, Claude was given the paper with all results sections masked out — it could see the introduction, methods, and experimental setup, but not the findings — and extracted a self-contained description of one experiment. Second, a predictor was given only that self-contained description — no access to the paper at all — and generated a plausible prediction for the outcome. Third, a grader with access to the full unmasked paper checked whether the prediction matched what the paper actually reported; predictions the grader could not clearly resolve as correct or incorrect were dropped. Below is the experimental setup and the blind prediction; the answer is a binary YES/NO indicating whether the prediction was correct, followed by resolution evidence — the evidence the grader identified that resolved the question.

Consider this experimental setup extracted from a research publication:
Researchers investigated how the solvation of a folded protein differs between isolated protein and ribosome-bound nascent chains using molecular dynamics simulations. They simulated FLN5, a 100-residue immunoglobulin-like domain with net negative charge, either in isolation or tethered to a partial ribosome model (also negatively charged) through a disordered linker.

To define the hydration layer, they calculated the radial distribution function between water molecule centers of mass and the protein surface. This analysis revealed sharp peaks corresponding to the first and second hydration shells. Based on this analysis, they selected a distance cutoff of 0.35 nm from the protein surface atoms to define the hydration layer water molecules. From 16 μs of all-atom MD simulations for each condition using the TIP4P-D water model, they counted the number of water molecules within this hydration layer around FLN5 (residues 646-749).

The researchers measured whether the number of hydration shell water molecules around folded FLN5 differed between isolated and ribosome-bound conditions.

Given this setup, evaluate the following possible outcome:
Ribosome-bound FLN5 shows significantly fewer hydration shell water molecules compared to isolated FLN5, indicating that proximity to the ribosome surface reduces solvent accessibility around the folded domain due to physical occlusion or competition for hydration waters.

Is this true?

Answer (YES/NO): NO